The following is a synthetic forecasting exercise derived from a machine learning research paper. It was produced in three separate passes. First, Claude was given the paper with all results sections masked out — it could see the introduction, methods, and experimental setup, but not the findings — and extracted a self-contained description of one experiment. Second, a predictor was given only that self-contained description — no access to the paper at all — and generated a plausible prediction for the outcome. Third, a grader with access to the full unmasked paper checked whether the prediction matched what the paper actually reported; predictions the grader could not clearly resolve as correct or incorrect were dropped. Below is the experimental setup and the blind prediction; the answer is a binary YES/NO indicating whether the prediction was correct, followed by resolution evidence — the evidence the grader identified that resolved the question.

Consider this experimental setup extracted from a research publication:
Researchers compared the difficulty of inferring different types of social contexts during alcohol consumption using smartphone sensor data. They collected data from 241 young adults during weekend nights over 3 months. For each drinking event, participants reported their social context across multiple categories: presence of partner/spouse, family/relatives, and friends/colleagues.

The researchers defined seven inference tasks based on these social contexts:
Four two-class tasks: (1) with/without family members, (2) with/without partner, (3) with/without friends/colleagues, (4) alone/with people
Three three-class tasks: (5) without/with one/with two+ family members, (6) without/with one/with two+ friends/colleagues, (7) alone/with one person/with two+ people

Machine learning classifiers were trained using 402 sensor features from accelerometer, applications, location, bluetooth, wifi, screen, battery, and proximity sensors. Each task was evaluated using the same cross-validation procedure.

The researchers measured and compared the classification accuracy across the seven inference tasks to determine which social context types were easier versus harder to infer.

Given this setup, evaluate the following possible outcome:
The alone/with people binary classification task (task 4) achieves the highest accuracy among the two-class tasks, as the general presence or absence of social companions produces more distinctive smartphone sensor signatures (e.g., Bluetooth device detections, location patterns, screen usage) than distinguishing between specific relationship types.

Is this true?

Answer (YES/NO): NO